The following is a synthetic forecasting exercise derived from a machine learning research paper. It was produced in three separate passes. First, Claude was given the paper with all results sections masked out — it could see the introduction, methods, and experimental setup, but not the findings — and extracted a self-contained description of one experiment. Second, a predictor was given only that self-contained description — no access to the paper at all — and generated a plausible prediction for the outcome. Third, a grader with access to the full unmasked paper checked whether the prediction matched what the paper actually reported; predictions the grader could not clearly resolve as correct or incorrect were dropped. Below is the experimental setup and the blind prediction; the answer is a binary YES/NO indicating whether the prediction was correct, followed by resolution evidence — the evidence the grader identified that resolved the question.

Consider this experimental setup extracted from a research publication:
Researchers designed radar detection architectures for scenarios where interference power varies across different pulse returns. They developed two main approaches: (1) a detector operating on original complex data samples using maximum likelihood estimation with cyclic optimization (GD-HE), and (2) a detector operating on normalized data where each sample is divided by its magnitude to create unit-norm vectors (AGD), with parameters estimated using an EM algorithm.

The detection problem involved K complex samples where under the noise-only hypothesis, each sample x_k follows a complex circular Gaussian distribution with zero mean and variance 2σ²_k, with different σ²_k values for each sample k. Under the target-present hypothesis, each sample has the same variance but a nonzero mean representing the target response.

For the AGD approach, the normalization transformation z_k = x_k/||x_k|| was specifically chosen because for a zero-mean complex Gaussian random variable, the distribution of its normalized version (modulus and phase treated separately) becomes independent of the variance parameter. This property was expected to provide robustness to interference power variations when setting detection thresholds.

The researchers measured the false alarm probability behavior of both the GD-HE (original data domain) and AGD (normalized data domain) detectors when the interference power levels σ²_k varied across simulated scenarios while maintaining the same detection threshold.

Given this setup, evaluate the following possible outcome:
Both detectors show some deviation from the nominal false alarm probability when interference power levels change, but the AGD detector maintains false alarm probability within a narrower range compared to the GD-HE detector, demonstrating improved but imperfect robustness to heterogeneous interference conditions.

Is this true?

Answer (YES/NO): NO